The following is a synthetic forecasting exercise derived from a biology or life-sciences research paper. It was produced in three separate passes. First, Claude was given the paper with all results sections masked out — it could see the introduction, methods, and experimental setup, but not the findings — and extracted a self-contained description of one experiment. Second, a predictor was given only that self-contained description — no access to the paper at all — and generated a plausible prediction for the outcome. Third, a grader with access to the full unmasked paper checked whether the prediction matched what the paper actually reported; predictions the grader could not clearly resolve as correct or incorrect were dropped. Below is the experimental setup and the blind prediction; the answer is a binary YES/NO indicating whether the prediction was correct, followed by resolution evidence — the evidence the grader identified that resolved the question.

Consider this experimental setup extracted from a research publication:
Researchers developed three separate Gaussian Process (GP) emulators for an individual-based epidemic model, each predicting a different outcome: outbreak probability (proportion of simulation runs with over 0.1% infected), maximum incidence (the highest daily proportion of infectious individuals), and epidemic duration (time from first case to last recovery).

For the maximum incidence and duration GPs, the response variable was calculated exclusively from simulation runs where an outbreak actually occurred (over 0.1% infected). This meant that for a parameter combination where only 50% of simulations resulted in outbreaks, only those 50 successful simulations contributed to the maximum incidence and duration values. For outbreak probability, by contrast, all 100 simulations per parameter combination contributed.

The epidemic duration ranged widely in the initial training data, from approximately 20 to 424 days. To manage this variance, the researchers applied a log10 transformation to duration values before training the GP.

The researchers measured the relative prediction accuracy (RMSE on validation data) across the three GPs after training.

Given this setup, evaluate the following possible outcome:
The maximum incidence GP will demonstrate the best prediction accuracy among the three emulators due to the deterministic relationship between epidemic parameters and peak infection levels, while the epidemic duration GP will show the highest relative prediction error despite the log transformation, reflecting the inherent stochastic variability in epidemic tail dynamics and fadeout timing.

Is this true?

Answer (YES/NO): YES